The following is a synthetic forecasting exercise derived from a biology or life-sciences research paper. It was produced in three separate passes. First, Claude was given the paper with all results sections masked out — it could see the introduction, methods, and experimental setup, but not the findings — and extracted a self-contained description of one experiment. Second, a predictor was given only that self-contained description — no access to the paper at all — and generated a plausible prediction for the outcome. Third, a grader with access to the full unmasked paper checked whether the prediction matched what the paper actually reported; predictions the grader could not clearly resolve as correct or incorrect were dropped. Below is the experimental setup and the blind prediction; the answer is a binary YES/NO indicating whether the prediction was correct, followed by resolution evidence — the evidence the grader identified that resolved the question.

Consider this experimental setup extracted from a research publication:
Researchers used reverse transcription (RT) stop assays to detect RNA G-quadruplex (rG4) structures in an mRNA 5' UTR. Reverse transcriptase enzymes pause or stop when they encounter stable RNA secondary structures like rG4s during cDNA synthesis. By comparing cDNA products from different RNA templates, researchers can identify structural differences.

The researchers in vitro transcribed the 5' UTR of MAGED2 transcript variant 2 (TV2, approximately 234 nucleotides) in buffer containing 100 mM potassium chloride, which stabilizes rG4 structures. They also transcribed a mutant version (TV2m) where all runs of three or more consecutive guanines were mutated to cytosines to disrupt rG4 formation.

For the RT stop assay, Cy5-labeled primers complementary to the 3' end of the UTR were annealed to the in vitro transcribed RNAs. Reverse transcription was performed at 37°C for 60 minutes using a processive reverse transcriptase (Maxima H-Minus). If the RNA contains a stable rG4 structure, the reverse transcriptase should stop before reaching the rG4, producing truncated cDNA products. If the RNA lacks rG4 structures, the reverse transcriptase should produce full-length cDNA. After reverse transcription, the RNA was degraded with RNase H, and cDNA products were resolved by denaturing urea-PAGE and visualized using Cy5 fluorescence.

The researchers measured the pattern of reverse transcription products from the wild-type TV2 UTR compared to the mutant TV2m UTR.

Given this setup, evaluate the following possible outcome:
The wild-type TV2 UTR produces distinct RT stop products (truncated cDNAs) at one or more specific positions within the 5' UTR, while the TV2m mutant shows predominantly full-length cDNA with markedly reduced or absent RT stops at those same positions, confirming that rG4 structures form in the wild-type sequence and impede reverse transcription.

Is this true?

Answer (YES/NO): YES